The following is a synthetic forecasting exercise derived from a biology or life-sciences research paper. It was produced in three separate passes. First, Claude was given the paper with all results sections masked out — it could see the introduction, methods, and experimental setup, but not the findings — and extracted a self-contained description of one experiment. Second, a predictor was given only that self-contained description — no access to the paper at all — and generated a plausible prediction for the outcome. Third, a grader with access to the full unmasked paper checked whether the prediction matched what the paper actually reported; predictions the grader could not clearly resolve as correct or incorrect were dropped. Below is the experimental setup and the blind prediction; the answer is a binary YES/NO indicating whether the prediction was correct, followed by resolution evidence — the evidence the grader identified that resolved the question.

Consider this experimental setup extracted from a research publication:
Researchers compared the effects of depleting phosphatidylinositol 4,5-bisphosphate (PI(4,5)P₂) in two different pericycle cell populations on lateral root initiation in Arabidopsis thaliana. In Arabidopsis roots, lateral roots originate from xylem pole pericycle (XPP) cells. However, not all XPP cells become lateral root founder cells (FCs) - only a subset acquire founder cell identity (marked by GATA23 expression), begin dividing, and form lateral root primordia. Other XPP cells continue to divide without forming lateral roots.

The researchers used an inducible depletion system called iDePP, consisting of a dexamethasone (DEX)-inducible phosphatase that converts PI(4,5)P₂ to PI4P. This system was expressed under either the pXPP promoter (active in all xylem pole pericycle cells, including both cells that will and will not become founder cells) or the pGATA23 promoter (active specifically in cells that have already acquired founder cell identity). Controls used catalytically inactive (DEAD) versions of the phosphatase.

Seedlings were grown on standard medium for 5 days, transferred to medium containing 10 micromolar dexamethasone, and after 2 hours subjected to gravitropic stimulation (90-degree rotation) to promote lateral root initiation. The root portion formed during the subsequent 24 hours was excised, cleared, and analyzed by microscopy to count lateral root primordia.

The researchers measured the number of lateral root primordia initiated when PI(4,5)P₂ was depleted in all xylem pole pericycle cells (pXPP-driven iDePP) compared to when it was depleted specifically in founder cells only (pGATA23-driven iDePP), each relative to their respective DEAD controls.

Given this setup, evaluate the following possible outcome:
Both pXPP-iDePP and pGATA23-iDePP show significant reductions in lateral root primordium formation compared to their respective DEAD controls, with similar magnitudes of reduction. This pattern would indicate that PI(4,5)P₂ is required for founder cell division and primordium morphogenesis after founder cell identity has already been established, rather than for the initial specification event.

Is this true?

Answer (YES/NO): NO